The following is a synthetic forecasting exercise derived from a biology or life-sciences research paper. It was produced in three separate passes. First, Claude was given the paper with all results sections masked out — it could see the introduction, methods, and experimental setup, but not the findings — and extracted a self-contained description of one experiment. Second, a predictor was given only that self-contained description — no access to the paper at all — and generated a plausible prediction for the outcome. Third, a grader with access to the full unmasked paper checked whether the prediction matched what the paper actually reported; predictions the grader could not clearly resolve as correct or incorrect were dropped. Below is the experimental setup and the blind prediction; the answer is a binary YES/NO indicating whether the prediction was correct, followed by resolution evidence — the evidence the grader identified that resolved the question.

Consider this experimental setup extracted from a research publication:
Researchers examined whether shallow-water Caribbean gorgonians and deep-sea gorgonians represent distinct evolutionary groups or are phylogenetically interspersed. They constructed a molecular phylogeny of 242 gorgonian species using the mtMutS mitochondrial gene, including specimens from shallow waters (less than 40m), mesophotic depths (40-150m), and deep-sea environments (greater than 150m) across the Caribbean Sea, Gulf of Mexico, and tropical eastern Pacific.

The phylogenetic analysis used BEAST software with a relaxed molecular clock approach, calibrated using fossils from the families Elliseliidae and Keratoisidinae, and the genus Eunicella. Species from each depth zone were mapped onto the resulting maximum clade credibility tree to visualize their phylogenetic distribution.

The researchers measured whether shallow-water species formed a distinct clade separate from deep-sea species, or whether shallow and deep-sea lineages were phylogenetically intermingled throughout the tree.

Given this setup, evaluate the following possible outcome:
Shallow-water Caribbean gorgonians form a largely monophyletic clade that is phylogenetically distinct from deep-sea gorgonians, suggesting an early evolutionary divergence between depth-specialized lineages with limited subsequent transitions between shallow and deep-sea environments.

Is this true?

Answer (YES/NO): NO